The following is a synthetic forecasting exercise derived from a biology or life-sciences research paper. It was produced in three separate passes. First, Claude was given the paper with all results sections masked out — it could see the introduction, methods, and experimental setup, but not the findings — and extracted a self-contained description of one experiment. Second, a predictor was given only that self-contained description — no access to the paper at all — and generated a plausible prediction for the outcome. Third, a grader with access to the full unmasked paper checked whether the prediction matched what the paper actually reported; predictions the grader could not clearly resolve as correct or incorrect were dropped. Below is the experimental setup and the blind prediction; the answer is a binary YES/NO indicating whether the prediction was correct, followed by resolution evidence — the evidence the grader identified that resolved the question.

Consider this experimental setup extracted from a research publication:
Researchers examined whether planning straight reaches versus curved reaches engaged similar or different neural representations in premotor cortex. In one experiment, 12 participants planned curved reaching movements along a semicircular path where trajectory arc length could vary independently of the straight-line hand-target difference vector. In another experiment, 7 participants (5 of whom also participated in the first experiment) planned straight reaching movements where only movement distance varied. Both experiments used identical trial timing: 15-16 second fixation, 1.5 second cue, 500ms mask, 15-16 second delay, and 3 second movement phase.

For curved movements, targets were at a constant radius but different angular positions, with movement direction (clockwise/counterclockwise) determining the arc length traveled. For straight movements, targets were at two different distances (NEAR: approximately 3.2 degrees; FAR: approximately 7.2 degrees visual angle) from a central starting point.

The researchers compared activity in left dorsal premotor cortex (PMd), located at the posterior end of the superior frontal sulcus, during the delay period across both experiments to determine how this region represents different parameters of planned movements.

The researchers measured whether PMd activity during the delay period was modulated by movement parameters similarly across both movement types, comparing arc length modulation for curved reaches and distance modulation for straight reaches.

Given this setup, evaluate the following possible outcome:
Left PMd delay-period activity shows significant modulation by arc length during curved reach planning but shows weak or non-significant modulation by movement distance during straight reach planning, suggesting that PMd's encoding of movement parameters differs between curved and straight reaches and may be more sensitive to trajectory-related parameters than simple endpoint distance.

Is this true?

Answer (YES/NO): NO